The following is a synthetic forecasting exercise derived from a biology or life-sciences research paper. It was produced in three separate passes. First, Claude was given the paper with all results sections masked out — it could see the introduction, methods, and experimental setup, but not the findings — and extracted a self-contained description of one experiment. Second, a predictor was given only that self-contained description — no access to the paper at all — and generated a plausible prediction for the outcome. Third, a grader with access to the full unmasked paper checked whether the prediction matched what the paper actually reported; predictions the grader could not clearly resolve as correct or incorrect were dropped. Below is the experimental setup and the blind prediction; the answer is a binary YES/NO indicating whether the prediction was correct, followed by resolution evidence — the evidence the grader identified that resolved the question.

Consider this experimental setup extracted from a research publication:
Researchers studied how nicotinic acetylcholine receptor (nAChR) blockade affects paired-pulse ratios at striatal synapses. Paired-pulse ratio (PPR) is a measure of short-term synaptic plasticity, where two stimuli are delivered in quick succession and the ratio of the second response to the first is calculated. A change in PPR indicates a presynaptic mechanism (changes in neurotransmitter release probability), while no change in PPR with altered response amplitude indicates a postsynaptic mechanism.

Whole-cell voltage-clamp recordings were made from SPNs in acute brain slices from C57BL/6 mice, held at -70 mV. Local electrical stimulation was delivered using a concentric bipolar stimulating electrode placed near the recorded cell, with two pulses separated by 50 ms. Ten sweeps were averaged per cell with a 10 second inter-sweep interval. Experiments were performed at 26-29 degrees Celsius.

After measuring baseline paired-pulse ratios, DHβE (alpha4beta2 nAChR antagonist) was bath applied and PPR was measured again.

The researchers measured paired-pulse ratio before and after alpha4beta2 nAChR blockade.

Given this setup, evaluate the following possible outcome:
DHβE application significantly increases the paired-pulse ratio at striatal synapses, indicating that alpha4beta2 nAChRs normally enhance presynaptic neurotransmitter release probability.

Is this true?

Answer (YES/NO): NO